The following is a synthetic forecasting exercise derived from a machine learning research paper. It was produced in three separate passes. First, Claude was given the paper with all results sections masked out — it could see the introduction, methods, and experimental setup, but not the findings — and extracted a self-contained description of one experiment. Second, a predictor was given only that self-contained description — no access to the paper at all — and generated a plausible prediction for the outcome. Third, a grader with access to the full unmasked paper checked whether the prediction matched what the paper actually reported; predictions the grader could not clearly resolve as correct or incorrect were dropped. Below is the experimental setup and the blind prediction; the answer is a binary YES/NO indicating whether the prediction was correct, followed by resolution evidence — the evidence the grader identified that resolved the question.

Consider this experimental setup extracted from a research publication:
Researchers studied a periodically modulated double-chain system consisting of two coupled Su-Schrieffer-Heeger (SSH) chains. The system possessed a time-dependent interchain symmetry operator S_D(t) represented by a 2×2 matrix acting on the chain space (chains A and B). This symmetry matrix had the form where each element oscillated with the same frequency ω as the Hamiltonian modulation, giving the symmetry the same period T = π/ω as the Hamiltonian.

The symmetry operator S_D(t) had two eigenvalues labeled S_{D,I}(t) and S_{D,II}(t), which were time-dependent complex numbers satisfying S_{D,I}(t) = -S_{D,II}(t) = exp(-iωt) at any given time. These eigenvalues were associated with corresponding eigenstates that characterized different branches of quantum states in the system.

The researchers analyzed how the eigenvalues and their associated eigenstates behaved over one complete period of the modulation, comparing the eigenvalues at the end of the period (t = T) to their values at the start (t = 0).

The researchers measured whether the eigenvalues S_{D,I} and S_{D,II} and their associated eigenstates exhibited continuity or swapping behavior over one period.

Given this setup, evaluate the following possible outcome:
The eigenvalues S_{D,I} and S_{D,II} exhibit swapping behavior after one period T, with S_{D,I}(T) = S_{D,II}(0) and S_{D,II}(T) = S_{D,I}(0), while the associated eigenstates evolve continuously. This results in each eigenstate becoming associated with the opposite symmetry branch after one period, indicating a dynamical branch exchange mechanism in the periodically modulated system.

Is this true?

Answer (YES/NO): YES